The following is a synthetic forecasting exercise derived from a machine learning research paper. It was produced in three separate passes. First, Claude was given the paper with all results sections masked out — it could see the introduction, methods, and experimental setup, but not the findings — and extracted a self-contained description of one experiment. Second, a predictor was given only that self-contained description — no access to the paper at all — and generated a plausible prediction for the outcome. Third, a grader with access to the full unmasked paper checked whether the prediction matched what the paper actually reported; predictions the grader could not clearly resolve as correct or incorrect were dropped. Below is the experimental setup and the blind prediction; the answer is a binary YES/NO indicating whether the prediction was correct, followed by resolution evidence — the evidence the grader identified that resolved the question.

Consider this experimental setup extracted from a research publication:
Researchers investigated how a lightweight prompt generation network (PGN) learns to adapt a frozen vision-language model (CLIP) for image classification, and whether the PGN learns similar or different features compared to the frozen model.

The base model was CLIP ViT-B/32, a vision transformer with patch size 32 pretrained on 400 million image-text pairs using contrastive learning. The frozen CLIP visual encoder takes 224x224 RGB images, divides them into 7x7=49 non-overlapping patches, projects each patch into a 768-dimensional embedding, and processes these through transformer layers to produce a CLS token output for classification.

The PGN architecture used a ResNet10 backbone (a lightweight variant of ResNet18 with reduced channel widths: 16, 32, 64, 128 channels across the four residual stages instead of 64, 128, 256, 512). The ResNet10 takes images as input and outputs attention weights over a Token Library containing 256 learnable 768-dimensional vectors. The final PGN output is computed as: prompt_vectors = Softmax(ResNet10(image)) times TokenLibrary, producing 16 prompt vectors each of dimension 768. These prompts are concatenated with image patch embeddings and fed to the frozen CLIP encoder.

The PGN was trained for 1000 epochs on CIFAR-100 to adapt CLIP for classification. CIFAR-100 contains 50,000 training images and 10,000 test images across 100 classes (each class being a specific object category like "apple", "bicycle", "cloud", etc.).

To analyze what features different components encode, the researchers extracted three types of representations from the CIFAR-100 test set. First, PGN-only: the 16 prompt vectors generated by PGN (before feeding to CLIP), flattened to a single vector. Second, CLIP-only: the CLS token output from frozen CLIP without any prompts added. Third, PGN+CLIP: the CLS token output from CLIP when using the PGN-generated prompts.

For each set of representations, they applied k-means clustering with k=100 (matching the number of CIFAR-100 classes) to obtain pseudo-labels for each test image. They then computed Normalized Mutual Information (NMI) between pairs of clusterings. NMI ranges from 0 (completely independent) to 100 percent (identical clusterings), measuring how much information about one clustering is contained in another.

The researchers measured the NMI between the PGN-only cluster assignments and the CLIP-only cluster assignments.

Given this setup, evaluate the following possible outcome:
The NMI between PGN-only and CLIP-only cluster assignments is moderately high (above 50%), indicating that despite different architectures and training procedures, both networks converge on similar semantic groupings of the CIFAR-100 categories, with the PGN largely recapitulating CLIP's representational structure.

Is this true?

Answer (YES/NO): NO